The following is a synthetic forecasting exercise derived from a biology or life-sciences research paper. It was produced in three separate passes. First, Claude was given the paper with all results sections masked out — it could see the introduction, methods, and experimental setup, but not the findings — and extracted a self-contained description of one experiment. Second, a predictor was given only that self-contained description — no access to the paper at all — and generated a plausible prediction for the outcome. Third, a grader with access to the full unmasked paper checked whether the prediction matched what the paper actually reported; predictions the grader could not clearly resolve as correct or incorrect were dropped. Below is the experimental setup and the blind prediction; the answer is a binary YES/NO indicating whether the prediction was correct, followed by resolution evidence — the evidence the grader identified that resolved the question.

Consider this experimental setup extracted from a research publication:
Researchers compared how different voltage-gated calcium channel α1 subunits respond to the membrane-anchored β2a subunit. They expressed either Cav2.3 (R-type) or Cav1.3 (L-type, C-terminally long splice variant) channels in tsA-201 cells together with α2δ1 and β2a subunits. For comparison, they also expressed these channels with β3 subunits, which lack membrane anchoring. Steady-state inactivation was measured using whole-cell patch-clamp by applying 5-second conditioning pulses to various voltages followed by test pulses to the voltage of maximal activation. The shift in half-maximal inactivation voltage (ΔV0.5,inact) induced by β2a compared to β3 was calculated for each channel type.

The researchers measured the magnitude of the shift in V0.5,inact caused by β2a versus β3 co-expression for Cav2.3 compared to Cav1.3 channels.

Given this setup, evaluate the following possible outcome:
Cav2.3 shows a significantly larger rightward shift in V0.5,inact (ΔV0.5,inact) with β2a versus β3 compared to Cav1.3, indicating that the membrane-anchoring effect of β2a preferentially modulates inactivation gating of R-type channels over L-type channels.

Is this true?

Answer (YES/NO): YES